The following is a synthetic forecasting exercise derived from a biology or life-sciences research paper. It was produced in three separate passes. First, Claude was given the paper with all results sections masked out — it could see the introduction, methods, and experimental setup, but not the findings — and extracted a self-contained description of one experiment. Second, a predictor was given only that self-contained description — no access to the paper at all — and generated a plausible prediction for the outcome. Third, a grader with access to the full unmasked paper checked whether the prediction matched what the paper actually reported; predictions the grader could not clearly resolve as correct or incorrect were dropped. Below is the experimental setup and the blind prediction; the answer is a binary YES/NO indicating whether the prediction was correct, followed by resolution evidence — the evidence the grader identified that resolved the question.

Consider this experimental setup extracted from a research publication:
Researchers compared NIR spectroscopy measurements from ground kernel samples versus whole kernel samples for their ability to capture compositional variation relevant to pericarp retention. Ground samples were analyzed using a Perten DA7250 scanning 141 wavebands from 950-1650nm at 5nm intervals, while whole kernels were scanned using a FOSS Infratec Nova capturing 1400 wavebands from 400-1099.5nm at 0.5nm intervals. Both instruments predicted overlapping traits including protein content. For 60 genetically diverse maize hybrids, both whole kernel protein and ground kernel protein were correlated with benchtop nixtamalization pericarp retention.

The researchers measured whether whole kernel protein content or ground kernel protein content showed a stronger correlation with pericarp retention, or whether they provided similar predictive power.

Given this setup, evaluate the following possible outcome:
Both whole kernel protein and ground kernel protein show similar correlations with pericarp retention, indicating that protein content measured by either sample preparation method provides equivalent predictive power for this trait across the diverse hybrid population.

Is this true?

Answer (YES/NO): NO